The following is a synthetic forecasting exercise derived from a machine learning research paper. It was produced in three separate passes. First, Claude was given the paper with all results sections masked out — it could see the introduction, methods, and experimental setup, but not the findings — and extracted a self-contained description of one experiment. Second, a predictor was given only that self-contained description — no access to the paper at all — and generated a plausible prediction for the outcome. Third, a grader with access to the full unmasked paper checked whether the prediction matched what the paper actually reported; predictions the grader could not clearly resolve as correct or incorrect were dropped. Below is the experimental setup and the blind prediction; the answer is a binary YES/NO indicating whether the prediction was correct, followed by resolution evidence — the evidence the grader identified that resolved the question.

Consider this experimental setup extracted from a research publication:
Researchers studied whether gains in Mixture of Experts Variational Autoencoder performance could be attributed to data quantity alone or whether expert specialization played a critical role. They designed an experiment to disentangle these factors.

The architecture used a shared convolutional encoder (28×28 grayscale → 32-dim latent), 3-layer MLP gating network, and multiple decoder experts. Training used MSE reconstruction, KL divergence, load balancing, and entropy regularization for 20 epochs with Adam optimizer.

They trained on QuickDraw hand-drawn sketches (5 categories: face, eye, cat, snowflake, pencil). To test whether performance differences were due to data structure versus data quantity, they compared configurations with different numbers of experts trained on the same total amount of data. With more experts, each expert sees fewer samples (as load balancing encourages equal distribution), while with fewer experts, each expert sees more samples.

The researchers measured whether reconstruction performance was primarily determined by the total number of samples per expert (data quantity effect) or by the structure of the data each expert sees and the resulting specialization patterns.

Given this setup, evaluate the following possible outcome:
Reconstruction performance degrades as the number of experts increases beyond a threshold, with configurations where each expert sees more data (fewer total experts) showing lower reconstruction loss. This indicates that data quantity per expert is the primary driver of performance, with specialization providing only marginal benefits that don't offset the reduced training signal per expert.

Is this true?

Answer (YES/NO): NO